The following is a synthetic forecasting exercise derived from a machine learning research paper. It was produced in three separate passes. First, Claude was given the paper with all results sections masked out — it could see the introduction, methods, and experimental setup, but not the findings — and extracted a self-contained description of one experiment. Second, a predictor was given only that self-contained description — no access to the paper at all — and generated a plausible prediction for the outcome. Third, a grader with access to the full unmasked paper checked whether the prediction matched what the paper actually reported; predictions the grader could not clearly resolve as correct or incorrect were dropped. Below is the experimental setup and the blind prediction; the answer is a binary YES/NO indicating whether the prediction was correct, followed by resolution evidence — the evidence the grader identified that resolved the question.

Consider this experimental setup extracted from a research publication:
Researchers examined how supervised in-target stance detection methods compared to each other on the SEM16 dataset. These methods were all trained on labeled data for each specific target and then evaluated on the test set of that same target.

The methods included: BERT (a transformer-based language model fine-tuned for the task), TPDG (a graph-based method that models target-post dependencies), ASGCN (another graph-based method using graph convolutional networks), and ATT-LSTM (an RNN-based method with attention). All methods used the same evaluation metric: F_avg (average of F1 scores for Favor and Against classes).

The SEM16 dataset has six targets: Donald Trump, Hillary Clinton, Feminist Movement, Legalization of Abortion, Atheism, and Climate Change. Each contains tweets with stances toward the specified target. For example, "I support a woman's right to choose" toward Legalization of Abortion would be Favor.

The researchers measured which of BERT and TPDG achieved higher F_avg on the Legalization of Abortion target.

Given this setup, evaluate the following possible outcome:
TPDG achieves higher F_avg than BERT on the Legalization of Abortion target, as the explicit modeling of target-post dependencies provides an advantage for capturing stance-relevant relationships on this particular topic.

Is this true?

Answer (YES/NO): YES